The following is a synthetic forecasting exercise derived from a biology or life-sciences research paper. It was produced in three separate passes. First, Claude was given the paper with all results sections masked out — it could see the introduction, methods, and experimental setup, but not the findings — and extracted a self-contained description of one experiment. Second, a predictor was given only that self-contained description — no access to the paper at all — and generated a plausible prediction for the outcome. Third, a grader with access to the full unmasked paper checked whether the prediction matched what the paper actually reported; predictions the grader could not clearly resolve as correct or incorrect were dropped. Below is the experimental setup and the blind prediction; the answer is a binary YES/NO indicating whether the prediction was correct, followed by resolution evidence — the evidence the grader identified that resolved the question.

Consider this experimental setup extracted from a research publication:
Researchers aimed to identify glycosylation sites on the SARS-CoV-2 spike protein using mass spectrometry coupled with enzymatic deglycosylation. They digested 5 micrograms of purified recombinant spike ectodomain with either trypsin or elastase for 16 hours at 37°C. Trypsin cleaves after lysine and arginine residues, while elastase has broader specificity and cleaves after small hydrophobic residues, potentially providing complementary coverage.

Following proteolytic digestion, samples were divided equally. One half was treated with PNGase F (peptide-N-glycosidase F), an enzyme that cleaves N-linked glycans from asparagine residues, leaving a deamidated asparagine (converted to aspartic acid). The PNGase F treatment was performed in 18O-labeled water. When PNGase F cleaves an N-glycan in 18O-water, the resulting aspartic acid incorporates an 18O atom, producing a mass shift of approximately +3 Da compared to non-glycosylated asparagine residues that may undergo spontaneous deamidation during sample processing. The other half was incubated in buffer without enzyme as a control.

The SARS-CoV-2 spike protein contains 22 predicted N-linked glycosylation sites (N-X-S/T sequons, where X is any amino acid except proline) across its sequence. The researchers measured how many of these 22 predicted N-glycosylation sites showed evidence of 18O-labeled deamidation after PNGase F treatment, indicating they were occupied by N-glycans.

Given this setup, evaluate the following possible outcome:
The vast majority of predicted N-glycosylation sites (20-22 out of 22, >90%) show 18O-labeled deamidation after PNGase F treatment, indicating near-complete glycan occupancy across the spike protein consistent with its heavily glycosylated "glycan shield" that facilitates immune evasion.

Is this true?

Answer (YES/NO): YES